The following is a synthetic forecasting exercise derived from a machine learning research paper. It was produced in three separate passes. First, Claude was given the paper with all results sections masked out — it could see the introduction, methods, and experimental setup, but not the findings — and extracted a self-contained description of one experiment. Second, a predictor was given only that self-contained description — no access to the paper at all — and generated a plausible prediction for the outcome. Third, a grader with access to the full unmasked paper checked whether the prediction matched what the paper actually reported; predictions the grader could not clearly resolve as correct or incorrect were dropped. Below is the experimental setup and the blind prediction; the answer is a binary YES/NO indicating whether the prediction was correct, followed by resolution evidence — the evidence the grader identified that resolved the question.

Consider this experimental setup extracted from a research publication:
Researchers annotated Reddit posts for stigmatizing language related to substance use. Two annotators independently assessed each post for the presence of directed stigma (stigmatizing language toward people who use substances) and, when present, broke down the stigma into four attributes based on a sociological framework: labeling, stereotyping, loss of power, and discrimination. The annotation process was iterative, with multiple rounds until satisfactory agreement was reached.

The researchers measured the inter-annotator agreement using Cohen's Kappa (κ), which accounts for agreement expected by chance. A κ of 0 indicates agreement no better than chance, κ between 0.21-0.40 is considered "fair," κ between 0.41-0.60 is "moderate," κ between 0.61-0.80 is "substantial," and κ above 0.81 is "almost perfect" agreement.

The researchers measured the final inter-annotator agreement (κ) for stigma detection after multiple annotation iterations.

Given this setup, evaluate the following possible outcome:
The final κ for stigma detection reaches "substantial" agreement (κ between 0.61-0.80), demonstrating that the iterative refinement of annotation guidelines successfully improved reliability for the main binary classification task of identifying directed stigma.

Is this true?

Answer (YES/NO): YES